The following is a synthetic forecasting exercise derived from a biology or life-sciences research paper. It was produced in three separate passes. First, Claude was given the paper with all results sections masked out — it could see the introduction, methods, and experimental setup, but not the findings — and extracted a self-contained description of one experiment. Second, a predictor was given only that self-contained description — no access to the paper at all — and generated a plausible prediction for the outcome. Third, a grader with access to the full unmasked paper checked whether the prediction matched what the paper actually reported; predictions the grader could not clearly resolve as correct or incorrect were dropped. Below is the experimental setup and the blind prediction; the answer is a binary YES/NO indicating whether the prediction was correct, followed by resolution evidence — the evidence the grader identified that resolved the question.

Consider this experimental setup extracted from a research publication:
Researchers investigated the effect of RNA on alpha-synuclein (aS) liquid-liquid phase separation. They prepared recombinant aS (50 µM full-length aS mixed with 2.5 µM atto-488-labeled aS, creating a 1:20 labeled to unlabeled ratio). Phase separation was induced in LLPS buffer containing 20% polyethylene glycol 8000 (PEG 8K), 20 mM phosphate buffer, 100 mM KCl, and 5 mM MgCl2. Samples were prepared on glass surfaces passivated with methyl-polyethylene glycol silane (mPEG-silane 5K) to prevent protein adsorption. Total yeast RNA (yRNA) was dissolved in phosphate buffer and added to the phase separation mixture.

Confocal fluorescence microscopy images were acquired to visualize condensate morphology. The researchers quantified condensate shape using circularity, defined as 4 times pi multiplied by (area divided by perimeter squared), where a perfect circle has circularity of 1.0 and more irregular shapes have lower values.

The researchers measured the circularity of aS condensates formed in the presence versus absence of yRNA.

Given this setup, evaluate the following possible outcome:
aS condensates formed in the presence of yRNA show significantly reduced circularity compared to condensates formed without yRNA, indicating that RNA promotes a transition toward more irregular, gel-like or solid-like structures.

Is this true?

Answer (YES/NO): YES